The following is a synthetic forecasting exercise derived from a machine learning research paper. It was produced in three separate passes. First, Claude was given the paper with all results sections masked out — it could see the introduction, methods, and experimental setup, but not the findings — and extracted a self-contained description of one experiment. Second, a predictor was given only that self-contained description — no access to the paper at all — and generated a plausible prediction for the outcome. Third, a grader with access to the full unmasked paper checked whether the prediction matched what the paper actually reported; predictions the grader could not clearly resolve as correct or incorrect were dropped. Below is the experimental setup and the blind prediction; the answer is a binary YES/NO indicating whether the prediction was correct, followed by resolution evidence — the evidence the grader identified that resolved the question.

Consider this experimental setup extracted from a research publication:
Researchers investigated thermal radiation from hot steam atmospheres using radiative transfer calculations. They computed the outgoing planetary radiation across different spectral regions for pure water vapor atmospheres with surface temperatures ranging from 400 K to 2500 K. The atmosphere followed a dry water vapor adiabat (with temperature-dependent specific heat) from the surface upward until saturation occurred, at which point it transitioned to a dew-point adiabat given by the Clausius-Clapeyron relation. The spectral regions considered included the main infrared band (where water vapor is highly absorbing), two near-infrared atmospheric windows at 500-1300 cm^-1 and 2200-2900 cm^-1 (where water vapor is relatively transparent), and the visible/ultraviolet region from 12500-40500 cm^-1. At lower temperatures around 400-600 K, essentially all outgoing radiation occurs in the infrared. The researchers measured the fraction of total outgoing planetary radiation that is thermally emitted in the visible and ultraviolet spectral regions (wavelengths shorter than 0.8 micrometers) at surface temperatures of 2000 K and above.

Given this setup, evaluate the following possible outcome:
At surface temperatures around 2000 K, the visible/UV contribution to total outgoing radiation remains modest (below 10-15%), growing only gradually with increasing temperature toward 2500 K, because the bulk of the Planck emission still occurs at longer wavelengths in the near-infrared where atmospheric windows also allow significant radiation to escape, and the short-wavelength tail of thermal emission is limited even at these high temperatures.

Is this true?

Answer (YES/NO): NO